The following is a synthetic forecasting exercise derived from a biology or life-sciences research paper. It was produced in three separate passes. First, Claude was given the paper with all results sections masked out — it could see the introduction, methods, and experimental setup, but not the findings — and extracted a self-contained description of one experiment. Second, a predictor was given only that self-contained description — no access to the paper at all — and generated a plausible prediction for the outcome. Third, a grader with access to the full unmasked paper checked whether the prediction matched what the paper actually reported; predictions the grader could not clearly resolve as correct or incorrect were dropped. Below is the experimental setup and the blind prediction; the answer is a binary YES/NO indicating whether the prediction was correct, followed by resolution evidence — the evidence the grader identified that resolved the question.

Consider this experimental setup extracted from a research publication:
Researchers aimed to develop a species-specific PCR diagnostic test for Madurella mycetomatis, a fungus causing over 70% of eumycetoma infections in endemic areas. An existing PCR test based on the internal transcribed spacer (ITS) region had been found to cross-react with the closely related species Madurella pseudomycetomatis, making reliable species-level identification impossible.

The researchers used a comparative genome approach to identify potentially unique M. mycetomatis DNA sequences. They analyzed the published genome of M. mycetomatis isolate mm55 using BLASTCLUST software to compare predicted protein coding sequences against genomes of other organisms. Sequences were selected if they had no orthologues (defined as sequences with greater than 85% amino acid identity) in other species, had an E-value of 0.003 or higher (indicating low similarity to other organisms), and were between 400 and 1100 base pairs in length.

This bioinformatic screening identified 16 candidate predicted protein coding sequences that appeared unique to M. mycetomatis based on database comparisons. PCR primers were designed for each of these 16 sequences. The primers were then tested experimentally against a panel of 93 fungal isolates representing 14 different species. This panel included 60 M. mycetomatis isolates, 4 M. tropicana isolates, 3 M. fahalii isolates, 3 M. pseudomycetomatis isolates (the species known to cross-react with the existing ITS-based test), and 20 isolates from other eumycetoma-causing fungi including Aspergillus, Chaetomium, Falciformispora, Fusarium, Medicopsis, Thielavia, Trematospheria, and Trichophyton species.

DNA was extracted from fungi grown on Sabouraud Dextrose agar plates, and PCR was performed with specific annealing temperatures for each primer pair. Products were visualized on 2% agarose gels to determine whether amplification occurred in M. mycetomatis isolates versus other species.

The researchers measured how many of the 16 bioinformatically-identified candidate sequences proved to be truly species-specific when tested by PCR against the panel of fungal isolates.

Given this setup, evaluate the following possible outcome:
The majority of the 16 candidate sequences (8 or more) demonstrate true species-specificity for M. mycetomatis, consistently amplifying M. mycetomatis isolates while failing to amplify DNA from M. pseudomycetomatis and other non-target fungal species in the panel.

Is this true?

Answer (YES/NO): NO